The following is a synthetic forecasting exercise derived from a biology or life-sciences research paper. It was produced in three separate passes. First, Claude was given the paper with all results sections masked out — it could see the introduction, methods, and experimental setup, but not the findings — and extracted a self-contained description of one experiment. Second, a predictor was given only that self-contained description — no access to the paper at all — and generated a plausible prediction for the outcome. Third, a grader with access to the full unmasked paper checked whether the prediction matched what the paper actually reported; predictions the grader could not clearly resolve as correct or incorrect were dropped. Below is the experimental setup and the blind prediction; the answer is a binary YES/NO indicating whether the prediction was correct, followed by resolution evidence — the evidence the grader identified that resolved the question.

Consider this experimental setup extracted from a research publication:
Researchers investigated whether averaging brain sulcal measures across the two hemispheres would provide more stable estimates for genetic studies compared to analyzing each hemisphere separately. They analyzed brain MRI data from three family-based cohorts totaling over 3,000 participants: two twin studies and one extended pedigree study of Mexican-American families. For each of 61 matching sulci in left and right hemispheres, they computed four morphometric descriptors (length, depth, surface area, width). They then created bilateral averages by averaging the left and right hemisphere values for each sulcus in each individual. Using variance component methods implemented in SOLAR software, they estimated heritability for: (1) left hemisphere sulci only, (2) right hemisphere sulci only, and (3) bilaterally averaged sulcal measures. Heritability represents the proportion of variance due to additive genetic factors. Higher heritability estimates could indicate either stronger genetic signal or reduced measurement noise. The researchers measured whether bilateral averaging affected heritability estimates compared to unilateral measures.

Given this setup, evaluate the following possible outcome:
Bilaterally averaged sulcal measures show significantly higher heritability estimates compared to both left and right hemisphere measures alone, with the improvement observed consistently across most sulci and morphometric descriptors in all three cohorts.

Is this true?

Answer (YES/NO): NO